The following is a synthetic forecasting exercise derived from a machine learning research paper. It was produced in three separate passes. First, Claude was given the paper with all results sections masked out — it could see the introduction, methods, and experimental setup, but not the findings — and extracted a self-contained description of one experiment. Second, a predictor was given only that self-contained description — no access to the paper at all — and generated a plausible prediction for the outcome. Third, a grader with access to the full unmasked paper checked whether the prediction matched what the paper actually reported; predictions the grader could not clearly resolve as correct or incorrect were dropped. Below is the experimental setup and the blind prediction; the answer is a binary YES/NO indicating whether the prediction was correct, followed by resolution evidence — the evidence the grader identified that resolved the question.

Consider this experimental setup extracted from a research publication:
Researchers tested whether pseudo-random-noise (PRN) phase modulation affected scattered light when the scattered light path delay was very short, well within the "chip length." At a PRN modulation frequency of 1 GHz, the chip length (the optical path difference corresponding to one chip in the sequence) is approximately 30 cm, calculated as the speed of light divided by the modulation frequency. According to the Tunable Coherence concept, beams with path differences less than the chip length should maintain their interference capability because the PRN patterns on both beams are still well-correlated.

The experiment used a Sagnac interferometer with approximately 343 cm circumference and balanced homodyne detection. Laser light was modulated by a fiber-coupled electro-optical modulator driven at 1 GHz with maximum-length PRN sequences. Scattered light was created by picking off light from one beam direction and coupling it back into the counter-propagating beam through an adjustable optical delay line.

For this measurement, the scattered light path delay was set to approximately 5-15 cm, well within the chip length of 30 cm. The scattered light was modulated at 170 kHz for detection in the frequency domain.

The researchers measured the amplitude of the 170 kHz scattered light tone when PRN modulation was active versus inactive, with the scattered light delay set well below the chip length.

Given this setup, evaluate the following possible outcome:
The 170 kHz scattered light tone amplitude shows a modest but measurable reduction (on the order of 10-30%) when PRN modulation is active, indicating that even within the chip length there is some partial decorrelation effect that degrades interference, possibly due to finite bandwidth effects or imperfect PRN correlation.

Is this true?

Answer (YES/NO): NO